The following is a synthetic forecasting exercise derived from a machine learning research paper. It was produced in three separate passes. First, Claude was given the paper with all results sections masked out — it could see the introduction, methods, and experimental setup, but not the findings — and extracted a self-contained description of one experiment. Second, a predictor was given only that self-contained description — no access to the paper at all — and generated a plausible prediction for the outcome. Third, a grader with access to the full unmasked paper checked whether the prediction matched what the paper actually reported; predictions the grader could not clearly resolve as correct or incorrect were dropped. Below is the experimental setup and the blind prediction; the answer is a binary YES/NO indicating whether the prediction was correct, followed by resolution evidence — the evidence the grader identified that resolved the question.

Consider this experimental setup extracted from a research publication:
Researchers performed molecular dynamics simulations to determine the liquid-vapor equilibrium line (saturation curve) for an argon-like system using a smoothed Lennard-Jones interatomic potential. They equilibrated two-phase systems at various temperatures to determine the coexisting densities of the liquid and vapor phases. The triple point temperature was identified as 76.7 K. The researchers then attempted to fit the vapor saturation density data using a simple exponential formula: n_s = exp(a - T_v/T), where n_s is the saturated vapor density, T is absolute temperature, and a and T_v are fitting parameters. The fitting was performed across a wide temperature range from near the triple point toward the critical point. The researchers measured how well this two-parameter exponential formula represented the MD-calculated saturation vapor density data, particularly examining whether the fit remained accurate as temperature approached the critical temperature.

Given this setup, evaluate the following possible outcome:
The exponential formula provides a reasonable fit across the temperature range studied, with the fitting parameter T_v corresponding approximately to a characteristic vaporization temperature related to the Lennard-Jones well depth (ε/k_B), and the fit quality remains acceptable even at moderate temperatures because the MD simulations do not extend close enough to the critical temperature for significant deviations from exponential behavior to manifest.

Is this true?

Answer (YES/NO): NO